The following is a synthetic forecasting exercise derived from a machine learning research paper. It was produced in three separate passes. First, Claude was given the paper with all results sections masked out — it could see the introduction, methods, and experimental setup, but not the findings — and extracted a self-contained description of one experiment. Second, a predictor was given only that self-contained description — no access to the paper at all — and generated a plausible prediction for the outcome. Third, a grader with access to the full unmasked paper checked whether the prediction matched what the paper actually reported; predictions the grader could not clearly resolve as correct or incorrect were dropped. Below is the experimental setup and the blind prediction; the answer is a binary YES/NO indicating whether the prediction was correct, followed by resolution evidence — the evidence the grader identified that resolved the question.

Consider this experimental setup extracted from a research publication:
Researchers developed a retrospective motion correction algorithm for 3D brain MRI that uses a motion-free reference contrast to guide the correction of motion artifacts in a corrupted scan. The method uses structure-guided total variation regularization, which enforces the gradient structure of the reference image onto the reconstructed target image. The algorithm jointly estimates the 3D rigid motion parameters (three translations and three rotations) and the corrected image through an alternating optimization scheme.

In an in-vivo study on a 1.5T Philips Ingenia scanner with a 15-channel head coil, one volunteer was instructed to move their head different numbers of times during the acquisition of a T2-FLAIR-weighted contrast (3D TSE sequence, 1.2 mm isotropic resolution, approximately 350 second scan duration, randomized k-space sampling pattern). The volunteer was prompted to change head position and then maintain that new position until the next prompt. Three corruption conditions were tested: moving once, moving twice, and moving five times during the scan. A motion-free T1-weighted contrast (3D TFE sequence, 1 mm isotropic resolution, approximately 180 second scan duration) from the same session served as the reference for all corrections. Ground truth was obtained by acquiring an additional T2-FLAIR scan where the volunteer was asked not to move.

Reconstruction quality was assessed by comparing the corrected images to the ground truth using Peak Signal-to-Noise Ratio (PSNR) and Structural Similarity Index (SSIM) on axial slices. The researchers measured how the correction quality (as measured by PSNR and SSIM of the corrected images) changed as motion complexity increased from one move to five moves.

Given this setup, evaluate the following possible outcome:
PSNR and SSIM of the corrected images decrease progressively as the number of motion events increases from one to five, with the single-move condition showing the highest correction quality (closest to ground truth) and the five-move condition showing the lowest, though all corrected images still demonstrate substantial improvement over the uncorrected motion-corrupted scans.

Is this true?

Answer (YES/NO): YES